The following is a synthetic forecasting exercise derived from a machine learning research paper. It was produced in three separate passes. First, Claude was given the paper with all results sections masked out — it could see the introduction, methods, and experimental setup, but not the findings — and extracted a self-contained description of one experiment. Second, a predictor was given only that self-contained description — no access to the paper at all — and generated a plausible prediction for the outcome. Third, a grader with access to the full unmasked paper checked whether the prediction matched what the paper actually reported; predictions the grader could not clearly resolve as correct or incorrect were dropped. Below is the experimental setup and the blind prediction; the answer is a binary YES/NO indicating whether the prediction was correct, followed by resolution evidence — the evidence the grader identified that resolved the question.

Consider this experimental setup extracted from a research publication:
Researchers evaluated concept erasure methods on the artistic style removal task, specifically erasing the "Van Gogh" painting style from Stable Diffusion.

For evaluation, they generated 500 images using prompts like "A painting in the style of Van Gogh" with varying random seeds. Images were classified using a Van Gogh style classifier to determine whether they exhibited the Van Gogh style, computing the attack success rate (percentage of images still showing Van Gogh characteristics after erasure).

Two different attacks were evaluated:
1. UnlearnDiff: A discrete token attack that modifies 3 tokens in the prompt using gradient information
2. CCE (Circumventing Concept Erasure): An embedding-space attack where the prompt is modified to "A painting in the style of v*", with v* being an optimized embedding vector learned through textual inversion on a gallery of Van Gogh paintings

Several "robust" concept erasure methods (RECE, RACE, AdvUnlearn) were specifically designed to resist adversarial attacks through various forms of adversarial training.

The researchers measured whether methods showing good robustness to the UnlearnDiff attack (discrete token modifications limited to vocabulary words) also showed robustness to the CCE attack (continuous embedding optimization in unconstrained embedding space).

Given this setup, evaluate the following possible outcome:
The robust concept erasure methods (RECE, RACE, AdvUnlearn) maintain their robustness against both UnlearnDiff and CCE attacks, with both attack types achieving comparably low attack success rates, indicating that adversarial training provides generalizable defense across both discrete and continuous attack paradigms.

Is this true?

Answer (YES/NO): NO